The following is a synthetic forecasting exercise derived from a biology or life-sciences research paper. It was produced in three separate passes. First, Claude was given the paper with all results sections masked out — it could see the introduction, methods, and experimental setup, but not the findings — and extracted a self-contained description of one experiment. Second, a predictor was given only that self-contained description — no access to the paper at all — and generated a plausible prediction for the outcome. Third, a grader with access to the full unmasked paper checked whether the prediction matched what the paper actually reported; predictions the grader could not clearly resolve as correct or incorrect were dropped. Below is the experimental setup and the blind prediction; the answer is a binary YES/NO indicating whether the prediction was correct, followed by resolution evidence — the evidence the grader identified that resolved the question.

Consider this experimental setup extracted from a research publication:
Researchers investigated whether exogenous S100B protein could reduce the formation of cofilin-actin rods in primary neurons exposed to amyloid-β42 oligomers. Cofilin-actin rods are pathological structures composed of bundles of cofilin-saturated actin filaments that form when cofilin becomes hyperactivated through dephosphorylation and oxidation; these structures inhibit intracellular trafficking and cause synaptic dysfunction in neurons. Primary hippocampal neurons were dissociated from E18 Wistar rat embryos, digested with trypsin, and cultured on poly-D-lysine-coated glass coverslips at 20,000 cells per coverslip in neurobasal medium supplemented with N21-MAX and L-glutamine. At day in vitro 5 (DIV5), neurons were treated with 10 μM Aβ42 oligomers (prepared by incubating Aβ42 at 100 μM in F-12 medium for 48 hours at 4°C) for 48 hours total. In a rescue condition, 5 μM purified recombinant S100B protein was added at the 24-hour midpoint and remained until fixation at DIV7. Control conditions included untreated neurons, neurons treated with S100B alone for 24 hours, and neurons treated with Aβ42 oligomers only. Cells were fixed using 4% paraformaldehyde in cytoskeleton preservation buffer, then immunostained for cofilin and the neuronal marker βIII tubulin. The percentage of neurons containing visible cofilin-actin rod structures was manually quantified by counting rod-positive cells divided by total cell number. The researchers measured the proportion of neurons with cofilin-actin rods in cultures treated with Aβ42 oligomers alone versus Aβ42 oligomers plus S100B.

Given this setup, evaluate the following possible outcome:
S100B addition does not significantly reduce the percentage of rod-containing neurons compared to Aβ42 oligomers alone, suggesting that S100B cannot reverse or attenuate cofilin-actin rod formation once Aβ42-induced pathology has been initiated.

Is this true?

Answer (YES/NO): NO